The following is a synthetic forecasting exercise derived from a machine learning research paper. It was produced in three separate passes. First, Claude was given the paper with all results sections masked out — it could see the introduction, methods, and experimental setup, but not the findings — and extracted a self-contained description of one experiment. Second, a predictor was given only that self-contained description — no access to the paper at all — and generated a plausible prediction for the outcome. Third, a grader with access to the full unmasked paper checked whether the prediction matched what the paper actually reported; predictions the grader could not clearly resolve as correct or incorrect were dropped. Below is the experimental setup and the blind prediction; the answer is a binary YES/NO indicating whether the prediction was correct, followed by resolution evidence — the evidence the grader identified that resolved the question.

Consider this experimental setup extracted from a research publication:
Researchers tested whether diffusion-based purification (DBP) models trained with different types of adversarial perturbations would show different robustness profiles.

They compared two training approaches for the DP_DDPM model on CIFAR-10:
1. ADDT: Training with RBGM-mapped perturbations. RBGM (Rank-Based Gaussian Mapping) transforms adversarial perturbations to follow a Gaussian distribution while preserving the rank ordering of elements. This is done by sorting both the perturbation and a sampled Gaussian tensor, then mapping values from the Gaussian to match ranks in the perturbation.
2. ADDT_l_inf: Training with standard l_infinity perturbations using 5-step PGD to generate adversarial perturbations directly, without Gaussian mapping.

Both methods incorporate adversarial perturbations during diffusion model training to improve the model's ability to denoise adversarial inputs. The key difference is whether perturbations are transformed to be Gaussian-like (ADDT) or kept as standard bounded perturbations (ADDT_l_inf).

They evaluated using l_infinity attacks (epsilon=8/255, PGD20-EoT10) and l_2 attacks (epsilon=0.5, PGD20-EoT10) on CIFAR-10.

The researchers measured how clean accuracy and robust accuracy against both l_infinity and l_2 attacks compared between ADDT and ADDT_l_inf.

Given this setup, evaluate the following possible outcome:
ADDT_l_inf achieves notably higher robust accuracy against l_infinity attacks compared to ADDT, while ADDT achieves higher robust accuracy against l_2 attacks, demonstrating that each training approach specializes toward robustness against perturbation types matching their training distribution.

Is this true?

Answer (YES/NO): NO